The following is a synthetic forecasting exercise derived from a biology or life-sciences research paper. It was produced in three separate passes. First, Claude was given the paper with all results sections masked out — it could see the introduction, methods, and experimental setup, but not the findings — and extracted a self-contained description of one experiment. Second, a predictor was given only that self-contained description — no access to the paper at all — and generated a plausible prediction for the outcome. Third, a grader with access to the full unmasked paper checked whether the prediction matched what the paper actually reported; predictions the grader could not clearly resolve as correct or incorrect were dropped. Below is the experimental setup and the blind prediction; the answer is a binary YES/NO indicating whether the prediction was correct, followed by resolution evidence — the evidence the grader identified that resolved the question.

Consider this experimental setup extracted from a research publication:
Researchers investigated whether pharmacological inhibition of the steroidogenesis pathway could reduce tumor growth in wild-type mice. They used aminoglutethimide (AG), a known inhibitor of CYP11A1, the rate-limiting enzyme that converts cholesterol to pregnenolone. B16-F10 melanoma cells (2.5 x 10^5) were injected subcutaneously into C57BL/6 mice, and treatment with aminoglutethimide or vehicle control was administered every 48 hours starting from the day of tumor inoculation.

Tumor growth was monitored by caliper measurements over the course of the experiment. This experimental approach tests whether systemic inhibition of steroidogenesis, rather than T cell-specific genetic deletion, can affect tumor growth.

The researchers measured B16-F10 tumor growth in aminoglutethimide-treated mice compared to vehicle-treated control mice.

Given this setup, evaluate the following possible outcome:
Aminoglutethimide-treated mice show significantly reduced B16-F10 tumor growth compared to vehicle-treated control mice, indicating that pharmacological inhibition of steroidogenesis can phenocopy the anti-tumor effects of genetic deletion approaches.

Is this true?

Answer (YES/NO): YES